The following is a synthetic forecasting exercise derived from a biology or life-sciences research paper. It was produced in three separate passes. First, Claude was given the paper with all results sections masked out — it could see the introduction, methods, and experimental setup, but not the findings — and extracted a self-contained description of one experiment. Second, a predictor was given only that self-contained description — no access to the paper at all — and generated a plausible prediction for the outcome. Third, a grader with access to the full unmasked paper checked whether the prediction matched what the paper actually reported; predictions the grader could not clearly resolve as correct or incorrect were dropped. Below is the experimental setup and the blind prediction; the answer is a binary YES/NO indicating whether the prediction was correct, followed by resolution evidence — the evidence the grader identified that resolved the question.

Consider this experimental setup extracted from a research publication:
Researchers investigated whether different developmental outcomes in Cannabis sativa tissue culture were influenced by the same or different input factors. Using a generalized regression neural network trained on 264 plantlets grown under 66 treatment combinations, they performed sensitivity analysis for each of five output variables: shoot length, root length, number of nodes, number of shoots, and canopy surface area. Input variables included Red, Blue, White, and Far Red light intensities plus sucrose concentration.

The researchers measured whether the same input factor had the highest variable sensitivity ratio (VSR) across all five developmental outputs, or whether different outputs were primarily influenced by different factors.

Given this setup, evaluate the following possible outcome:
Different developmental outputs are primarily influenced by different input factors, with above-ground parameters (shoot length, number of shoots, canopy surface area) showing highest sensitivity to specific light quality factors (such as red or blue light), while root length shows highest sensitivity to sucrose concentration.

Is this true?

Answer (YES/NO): NO